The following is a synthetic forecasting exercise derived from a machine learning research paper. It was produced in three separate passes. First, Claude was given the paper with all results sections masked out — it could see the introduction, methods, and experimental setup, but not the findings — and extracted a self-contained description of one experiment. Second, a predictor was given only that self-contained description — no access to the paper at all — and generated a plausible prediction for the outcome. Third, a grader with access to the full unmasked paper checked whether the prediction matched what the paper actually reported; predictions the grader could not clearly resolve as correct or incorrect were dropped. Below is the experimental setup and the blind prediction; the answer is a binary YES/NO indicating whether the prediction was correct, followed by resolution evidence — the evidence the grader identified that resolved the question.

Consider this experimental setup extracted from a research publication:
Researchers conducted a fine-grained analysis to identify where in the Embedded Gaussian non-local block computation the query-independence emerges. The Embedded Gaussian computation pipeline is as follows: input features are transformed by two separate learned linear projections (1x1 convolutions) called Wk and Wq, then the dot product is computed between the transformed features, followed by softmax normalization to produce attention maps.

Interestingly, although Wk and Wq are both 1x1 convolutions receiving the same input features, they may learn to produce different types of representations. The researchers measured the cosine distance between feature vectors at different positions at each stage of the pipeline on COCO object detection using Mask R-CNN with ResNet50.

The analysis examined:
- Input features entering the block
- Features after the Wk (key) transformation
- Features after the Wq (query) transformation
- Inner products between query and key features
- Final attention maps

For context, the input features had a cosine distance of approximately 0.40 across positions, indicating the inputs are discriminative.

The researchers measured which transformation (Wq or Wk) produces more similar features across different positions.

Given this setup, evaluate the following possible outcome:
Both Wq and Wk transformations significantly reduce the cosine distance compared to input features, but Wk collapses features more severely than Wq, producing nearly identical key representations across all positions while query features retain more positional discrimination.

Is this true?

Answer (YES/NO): NO